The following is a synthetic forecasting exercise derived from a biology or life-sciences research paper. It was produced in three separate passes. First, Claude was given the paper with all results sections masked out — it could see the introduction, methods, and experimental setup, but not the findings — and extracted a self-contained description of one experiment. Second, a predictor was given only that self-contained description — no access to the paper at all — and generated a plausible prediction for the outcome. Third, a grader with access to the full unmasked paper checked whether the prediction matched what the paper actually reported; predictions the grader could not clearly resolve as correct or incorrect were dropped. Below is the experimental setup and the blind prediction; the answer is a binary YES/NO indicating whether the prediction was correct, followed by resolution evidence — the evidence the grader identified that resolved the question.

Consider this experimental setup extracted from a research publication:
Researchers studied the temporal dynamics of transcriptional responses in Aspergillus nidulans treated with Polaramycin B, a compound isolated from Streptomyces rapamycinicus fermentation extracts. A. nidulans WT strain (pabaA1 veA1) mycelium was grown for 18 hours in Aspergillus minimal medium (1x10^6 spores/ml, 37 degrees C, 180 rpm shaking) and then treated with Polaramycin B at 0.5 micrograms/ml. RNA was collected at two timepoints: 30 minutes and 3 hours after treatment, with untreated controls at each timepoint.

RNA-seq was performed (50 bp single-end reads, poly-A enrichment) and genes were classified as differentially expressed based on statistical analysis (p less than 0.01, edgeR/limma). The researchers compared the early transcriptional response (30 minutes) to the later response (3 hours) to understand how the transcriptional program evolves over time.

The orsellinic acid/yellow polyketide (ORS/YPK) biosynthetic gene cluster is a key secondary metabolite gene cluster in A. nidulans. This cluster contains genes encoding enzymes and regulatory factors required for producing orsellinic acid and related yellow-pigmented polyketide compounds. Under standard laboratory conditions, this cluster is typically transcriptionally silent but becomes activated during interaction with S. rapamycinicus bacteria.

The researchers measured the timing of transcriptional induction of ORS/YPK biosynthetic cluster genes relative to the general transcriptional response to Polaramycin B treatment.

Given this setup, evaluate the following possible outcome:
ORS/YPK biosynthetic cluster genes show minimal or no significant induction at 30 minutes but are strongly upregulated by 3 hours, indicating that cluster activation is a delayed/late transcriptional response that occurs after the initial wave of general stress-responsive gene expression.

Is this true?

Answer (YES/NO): NO